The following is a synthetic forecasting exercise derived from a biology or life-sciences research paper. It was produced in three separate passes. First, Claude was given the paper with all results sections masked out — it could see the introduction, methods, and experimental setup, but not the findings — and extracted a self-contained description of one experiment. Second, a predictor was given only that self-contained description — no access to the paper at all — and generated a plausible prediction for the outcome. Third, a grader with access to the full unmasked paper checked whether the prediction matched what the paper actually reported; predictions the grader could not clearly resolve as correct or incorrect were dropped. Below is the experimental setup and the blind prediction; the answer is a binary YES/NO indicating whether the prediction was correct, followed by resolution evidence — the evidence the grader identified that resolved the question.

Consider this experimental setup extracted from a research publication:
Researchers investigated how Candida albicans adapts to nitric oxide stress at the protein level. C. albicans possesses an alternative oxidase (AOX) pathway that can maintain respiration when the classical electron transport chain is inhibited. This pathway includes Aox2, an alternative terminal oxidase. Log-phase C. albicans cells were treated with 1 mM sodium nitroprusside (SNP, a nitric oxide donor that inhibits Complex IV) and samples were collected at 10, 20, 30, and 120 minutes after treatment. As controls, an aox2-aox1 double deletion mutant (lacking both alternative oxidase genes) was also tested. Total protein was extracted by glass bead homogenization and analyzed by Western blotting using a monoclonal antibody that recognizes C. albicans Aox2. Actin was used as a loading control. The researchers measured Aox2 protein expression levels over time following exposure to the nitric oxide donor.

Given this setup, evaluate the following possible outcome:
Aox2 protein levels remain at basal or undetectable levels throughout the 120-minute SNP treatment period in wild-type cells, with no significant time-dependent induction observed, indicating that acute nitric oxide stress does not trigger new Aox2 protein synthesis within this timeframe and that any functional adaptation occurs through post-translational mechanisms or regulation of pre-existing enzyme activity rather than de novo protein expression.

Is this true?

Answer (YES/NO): NO